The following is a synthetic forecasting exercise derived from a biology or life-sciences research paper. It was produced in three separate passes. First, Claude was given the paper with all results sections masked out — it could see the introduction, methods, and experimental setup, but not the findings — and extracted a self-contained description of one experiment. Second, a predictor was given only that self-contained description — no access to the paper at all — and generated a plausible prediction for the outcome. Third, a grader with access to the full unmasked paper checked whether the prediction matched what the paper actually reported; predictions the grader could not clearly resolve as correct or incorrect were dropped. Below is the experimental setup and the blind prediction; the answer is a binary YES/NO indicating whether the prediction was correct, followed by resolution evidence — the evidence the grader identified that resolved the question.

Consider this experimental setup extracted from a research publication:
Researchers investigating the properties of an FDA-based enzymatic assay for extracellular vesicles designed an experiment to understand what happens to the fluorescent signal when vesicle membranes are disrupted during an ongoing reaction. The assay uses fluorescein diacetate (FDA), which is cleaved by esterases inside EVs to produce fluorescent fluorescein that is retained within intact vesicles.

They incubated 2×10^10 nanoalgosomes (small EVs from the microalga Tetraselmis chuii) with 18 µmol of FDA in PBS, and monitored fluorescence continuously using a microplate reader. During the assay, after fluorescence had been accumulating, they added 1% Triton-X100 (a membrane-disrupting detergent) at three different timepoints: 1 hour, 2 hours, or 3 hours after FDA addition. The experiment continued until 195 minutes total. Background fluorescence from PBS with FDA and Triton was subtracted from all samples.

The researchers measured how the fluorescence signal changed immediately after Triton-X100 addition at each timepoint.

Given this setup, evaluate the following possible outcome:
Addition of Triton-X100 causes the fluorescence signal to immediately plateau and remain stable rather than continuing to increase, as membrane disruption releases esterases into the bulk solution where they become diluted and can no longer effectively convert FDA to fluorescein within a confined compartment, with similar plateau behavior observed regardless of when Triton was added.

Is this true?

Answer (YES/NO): YES